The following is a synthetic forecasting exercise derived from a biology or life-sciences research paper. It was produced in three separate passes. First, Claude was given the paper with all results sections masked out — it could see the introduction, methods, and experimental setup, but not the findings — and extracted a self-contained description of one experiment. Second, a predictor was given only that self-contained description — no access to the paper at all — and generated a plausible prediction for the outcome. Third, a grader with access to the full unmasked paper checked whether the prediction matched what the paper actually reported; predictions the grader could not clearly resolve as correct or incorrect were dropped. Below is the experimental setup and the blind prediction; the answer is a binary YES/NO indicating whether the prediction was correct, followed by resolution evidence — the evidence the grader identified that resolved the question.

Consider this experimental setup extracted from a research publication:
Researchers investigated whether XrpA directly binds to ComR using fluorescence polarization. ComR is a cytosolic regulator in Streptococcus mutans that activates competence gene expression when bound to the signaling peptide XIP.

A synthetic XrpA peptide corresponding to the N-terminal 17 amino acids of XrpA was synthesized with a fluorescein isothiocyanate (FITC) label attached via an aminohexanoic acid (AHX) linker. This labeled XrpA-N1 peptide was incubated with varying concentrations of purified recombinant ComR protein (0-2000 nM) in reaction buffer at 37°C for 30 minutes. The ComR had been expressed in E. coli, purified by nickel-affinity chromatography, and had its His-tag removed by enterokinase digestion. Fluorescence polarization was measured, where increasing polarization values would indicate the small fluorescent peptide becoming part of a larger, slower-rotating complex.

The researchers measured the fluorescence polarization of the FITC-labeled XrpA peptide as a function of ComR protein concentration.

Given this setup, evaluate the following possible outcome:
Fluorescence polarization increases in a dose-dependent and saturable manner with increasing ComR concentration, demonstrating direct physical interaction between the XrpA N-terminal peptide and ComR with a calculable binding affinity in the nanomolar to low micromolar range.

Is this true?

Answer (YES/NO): NO